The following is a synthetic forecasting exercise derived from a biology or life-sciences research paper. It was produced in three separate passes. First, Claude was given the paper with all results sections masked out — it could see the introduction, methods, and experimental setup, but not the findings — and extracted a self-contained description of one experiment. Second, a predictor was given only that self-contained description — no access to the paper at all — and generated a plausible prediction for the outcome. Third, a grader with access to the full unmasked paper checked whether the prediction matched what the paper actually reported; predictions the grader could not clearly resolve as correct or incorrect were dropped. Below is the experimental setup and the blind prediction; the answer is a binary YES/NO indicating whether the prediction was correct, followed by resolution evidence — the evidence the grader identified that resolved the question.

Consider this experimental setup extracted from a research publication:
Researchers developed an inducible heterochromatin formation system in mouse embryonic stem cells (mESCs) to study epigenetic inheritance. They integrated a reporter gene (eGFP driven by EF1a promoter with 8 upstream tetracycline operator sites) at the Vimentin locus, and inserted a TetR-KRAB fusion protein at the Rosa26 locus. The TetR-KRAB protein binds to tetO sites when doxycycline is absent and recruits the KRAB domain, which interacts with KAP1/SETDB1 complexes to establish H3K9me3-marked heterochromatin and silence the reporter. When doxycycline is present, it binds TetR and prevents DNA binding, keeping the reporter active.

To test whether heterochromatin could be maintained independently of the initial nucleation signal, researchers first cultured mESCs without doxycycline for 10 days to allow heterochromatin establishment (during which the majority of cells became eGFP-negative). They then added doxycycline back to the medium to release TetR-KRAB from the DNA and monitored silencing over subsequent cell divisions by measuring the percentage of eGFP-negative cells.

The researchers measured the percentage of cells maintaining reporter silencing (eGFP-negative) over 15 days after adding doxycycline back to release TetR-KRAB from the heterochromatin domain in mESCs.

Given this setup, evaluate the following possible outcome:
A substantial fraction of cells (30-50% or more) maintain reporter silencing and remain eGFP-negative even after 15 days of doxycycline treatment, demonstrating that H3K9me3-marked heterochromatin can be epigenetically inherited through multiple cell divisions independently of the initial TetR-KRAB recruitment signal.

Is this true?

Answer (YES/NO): NO